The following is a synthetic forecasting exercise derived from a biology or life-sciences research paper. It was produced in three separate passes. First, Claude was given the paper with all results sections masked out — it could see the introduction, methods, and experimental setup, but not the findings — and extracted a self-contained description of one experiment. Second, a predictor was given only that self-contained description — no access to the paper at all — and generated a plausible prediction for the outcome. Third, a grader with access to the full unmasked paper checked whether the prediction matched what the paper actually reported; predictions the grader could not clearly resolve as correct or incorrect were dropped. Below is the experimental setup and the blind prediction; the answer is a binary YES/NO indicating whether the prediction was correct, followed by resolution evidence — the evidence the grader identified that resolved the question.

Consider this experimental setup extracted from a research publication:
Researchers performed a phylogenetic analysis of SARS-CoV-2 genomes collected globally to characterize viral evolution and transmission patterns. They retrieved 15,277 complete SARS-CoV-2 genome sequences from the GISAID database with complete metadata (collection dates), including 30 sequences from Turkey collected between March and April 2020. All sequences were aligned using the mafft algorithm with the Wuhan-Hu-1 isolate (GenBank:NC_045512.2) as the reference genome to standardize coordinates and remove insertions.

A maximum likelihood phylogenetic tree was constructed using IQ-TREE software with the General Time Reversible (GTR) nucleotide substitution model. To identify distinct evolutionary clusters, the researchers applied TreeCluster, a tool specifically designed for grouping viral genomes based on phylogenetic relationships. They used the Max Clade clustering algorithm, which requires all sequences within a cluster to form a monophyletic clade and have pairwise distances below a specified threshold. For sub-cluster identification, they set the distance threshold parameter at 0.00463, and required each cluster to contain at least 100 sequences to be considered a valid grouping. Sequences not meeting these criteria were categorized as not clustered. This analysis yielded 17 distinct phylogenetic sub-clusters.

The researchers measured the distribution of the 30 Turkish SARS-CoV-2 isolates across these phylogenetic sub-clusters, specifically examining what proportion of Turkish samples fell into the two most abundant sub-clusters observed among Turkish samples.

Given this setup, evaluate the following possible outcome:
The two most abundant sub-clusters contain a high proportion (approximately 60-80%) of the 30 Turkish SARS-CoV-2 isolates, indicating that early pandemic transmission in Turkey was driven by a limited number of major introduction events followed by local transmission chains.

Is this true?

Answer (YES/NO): YES